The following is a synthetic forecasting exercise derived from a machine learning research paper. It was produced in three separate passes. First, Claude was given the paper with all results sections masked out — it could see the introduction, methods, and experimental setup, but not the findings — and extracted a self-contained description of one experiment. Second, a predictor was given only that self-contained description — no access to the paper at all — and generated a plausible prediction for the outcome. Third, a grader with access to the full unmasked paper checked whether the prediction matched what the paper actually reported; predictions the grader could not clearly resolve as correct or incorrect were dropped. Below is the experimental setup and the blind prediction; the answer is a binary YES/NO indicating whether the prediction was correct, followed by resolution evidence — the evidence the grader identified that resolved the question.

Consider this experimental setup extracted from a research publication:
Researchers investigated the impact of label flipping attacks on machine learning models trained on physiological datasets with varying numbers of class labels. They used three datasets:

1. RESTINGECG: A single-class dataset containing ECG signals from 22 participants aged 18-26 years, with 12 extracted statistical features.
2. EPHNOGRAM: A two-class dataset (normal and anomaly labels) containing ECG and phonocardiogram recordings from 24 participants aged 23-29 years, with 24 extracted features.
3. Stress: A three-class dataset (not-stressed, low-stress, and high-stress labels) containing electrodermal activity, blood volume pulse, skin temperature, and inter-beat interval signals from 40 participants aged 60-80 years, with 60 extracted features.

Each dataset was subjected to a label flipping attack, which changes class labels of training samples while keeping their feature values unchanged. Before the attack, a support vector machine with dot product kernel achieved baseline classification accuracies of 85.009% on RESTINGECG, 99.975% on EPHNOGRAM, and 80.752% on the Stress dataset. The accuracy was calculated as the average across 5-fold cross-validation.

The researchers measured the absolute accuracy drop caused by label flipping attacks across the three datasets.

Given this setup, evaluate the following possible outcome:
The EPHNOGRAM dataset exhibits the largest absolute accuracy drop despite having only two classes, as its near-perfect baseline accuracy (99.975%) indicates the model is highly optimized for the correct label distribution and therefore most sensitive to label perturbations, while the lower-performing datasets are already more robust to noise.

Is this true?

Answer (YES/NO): YES